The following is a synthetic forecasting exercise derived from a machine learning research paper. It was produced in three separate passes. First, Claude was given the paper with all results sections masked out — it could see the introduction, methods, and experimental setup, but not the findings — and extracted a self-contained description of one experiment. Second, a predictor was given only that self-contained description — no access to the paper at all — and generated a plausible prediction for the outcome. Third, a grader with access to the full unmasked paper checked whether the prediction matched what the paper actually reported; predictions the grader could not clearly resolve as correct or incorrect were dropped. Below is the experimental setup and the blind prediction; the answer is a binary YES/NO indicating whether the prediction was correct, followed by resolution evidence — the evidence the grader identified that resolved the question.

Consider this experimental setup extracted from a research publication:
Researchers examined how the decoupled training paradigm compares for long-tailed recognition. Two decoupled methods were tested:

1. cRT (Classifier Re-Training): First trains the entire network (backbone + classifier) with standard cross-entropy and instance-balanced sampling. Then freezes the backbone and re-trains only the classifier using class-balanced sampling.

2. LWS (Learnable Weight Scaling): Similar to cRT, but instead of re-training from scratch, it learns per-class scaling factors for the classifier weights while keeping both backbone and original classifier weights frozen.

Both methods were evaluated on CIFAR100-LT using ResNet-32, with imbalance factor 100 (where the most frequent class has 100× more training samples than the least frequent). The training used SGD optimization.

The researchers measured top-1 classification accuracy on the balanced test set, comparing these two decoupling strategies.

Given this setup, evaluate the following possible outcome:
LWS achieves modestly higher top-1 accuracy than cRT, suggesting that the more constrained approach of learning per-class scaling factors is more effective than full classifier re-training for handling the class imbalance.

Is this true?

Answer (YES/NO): NO